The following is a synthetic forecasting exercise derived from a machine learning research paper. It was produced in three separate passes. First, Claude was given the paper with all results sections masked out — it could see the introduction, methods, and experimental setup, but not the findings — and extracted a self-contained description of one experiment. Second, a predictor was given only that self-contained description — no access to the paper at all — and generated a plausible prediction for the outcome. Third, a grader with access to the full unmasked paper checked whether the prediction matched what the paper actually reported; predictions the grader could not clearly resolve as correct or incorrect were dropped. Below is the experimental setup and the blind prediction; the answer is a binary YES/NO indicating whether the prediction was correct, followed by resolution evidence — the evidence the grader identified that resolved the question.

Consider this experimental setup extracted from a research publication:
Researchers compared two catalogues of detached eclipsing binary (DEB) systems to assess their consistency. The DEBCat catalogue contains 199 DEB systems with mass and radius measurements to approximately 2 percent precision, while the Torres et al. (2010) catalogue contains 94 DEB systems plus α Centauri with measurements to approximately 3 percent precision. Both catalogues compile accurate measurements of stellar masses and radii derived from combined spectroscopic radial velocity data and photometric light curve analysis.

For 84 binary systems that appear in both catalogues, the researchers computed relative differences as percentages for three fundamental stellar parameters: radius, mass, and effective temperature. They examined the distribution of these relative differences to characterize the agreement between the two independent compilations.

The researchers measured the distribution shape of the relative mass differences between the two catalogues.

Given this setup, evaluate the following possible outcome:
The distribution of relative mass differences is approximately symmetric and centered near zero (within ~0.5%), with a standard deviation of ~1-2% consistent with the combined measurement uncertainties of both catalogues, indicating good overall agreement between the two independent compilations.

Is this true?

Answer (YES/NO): NO